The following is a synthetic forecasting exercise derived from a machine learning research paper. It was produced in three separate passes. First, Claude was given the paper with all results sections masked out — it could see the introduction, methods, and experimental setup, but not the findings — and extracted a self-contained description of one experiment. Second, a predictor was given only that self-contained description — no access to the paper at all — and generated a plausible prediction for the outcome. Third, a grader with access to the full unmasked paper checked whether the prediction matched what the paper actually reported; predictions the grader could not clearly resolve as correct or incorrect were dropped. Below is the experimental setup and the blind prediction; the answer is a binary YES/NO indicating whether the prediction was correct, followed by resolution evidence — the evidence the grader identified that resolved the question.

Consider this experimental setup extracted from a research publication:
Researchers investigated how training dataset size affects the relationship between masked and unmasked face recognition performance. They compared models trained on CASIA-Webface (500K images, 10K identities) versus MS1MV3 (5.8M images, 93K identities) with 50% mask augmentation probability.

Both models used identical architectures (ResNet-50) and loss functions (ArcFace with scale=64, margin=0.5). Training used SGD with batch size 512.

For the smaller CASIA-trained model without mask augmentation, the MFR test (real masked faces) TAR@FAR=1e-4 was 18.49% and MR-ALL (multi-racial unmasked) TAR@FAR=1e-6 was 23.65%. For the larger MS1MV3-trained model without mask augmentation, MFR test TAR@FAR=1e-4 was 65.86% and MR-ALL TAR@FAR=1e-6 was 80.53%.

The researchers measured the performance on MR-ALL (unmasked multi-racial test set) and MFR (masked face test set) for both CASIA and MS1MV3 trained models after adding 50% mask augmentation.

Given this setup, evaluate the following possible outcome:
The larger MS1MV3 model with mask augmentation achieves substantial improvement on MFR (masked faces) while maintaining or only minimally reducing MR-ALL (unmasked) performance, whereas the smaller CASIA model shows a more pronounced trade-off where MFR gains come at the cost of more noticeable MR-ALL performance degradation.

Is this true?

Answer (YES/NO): NO